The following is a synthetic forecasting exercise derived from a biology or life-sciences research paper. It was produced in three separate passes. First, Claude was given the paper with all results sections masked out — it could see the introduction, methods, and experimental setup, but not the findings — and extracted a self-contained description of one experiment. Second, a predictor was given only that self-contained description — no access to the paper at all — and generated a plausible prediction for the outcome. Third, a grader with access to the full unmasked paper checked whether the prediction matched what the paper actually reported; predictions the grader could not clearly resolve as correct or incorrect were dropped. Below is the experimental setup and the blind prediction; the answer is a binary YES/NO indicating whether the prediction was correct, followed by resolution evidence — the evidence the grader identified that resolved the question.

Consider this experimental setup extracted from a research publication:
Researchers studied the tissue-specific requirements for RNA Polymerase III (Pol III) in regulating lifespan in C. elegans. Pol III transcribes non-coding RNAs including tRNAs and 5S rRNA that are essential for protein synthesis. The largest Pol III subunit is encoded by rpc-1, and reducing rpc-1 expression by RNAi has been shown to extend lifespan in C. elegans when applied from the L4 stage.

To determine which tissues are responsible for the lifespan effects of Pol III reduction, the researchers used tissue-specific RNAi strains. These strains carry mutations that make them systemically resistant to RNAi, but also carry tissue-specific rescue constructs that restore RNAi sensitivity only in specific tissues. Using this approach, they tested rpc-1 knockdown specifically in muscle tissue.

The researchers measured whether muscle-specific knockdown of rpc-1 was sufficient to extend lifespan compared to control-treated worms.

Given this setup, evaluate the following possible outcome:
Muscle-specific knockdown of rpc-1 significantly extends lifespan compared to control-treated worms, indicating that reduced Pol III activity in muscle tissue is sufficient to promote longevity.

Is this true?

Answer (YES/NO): YES